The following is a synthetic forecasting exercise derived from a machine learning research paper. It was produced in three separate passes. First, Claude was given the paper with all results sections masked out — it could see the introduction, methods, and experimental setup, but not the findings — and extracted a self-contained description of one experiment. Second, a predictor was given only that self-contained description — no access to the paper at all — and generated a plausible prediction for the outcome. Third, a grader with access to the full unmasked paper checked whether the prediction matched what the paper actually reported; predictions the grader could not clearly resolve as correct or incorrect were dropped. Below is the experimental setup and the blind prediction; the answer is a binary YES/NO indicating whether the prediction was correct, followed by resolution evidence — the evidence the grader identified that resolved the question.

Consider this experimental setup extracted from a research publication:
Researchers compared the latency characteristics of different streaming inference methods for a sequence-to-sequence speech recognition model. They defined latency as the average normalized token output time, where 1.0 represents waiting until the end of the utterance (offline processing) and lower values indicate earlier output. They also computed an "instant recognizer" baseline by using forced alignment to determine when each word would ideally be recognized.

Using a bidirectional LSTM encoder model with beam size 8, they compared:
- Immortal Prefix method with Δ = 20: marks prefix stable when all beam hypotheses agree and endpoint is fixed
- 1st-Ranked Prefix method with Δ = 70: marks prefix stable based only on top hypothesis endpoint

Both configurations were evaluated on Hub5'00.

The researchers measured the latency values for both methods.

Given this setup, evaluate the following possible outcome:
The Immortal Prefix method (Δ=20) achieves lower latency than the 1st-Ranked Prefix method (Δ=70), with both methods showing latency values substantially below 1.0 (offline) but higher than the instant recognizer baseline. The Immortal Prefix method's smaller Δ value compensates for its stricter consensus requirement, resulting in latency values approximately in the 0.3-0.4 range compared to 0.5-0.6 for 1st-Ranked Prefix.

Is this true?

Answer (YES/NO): NO